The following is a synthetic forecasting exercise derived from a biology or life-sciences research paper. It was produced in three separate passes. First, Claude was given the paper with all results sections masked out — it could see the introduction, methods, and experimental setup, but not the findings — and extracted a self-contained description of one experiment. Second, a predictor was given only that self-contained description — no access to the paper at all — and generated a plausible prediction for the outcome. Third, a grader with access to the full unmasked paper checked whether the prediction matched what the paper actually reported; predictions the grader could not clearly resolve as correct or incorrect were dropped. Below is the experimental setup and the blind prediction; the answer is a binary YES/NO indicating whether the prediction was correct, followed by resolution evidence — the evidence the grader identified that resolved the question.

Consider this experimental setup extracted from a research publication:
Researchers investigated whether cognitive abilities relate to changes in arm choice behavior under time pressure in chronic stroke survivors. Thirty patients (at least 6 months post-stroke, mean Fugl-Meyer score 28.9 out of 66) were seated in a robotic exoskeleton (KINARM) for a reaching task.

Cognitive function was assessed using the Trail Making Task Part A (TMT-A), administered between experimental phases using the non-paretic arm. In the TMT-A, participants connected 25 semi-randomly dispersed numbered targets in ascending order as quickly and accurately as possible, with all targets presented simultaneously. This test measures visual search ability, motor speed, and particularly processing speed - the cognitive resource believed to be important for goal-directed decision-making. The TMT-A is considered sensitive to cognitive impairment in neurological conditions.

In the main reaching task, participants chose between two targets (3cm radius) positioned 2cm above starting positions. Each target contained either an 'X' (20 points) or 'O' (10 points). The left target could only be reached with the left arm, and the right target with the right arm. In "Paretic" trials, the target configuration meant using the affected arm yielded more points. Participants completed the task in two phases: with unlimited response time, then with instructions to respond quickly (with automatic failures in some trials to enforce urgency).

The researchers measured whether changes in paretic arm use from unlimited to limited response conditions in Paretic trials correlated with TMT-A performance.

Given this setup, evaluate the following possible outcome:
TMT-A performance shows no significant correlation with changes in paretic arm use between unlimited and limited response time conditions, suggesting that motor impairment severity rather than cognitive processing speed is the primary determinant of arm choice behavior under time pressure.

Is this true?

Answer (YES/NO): NO